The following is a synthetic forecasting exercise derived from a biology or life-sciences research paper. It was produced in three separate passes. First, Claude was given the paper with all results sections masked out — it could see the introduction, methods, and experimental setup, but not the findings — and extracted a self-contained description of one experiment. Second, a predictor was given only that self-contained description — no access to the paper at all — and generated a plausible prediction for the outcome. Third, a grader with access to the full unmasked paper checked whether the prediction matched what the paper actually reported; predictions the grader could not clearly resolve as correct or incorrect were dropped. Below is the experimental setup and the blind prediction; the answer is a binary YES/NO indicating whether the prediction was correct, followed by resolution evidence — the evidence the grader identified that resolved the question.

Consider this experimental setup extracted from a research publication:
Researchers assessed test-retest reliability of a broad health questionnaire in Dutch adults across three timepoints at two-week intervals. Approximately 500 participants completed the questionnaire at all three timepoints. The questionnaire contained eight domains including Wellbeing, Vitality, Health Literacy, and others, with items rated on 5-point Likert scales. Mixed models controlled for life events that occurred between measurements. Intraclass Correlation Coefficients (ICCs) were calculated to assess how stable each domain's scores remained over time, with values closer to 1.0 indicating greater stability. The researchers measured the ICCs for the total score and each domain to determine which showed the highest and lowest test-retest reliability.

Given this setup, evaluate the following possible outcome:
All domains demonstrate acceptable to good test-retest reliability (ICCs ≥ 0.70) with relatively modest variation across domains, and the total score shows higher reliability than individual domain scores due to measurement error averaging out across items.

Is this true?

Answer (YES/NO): NO